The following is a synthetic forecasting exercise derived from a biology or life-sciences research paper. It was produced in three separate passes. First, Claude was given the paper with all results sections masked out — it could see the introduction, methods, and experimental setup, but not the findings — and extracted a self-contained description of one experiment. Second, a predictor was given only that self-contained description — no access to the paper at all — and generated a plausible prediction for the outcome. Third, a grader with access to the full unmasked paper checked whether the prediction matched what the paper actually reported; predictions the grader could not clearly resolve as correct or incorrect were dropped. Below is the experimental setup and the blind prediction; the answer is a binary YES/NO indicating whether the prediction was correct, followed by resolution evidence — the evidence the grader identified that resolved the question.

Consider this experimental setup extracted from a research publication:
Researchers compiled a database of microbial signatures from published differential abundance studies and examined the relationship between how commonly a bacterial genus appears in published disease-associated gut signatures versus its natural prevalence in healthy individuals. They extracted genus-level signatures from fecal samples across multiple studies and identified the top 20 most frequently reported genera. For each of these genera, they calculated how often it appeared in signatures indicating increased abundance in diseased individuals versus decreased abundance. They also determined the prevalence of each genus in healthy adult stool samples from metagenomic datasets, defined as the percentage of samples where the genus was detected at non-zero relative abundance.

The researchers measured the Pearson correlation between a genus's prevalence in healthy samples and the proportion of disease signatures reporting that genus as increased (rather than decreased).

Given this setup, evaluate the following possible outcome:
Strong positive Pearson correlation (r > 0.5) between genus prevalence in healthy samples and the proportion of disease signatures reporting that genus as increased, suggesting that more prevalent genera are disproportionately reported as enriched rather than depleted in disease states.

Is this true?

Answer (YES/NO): NO